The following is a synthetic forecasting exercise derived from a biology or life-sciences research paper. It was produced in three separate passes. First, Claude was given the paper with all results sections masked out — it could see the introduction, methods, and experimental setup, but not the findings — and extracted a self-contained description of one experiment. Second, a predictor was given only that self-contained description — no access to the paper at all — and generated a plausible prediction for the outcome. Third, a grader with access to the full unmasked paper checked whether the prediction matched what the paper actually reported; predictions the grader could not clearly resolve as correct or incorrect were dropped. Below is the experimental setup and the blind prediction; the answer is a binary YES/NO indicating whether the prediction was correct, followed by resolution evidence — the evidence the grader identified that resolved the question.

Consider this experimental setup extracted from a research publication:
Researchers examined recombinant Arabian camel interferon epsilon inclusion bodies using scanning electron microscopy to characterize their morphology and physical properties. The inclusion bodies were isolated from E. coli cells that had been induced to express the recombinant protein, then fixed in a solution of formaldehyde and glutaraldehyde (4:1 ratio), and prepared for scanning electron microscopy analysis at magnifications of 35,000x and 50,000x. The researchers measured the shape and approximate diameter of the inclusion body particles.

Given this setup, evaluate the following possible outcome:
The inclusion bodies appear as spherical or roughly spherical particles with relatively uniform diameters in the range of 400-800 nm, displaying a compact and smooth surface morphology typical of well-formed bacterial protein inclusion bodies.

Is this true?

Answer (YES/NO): NO